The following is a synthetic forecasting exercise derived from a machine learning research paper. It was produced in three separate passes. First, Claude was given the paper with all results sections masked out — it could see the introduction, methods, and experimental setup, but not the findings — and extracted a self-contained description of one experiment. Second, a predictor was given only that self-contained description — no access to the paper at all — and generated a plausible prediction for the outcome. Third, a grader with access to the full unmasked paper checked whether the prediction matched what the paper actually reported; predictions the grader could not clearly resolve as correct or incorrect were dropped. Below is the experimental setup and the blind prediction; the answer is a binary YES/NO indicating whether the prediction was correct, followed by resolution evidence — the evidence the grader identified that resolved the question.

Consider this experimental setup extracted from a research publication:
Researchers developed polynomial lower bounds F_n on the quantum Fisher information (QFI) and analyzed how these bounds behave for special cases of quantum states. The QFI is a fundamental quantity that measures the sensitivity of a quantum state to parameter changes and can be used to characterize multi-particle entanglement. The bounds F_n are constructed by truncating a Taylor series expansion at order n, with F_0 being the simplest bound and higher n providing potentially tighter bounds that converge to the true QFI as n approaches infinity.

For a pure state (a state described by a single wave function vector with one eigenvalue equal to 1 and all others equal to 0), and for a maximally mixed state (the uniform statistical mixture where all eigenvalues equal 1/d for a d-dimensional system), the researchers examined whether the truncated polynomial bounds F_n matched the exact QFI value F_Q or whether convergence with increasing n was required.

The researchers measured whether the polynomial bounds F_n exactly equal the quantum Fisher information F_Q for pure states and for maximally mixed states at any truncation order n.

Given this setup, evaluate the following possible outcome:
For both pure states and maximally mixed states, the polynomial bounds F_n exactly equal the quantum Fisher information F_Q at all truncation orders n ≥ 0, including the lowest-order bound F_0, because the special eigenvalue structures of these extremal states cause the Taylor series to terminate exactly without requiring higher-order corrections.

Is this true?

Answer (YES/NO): YES